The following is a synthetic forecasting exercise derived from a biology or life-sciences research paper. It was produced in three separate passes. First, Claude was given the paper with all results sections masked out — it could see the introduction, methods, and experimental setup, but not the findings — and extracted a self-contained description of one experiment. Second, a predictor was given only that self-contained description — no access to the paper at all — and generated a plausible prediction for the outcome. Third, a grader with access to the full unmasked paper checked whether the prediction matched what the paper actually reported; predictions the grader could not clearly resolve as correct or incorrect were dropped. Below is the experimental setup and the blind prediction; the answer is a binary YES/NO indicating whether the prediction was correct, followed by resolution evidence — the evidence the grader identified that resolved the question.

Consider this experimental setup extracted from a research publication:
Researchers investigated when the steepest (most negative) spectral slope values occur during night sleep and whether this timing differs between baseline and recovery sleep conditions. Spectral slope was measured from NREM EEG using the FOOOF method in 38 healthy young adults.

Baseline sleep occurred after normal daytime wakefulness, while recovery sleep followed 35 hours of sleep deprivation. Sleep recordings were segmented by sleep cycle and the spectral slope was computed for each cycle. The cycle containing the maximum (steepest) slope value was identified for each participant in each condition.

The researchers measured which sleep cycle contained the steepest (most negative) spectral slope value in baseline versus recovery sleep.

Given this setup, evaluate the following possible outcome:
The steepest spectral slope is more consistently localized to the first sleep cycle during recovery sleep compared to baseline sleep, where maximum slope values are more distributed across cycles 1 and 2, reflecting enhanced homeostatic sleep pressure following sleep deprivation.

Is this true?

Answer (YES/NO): YES